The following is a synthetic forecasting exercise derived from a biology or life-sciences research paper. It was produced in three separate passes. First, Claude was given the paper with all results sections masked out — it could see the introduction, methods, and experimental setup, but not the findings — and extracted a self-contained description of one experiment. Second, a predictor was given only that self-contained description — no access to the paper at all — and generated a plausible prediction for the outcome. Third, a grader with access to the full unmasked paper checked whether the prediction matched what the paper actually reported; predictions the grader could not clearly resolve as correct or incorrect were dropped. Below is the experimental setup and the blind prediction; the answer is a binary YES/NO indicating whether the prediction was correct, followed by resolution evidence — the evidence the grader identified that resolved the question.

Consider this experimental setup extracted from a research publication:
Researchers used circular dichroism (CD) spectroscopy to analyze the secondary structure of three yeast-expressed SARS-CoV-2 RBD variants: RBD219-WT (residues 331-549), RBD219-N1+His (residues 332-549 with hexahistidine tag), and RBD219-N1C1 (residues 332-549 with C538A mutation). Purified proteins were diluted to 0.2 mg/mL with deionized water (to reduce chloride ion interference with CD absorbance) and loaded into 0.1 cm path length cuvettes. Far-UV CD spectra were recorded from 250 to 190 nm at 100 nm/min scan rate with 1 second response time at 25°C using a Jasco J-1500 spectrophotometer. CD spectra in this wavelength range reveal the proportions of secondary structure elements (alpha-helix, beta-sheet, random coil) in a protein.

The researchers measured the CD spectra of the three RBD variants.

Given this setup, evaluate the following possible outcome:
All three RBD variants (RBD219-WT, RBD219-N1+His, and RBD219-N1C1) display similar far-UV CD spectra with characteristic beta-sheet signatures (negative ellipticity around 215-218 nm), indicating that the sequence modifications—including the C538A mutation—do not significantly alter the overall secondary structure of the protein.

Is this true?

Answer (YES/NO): YES